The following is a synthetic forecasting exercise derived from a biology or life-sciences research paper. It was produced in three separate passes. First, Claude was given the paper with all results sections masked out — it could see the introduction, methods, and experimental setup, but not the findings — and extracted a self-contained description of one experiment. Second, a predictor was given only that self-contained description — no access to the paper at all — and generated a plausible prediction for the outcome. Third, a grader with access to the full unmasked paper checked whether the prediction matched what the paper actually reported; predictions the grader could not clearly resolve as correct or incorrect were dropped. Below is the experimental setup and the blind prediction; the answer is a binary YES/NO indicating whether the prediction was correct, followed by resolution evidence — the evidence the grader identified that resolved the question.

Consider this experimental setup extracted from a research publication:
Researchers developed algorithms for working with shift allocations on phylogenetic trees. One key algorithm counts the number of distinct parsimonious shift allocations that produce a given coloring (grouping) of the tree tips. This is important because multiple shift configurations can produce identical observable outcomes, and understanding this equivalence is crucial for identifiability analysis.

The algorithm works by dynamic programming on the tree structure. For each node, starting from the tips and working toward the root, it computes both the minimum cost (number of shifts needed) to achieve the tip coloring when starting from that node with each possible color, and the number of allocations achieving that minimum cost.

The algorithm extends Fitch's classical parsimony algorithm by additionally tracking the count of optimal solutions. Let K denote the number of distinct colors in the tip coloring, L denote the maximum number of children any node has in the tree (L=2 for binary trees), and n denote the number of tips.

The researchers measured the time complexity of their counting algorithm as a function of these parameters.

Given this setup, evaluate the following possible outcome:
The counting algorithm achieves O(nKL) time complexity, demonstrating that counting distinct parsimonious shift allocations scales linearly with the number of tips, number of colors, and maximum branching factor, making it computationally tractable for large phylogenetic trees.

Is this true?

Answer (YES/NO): NO